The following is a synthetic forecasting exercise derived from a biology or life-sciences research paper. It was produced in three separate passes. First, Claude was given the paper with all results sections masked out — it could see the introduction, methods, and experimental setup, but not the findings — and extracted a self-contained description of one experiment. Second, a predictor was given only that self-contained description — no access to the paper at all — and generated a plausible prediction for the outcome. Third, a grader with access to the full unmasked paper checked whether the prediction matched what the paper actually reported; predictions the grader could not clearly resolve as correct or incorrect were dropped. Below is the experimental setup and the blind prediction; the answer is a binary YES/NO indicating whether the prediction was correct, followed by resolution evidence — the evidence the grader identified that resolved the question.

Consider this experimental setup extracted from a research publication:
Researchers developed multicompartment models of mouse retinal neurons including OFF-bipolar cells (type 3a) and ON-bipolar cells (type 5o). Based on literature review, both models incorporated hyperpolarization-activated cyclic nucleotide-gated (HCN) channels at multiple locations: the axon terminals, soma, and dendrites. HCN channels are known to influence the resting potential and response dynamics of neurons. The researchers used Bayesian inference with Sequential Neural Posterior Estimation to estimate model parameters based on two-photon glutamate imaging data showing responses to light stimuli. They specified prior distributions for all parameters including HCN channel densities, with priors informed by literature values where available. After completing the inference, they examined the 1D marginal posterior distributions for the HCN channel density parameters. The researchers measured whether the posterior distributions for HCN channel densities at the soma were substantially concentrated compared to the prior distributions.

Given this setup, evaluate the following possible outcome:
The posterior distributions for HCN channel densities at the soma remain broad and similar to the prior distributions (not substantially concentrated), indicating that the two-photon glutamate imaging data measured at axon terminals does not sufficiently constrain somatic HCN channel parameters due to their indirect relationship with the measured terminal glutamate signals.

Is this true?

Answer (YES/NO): NO